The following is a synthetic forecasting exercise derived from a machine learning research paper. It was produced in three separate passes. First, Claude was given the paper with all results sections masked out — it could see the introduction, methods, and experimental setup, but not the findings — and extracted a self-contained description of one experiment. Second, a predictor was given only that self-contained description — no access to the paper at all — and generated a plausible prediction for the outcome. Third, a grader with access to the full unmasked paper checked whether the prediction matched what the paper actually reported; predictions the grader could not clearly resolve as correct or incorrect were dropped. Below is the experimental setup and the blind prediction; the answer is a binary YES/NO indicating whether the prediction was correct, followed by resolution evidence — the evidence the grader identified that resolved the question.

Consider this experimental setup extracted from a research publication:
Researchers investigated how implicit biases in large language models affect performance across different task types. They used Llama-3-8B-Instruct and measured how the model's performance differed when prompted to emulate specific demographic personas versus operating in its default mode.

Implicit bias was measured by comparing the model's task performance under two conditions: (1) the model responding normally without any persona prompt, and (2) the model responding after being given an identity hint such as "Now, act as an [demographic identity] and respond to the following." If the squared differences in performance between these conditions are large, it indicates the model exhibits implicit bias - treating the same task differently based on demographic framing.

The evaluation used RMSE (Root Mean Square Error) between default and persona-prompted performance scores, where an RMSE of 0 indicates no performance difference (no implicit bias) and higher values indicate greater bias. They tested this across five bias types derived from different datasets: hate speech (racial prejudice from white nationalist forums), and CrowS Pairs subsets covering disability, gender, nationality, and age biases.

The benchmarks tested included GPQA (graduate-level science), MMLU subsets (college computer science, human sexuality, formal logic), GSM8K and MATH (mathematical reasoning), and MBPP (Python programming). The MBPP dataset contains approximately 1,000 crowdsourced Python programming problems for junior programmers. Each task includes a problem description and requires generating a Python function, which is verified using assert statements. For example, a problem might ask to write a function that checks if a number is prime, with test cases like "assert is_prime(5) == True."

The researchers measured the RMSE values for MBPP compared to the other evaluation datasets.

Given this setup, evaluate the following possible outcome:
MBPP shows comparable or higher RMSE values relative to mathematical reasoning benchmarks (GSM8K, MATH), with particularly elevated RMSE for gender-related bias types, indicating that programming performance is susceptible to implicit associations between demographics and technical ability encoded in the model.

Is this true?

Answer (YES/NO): NO